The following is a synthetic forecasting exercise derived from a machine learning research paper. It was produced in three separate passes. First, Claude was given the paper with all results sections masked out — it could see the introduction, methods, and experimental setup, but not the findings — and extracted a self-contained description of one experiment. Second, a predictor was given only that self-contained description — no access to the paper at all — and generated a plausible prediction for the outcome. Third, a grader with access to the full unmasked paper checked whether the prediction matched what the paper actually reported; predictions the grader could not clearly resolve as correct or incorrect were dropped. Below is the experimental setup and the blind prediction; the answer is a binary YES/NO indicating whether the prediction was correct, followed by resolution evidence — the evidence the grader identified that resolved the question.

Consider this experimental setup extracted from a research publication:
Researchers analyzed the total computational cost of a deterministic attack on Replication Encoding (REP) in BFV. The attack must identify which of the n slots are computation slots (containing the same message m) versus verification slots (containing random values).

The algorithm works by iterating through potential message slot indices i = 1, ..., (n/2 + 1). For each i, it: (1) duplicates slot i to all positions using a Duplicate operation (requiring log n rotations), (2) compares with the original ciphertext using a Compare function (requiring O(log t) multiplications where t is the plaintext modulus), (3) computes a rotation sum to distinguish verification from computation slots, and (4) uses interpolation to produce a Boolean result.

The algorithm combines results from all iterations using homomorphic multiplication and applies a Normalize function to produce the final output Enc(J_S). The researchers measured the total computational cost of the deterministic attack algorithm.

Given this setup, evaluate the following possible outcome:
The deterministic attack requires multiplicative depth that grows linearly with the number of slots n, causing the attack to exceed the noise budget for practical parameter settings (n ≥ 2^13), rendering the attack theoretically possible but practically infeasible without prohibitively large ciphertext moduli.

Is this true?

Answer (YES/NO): NO